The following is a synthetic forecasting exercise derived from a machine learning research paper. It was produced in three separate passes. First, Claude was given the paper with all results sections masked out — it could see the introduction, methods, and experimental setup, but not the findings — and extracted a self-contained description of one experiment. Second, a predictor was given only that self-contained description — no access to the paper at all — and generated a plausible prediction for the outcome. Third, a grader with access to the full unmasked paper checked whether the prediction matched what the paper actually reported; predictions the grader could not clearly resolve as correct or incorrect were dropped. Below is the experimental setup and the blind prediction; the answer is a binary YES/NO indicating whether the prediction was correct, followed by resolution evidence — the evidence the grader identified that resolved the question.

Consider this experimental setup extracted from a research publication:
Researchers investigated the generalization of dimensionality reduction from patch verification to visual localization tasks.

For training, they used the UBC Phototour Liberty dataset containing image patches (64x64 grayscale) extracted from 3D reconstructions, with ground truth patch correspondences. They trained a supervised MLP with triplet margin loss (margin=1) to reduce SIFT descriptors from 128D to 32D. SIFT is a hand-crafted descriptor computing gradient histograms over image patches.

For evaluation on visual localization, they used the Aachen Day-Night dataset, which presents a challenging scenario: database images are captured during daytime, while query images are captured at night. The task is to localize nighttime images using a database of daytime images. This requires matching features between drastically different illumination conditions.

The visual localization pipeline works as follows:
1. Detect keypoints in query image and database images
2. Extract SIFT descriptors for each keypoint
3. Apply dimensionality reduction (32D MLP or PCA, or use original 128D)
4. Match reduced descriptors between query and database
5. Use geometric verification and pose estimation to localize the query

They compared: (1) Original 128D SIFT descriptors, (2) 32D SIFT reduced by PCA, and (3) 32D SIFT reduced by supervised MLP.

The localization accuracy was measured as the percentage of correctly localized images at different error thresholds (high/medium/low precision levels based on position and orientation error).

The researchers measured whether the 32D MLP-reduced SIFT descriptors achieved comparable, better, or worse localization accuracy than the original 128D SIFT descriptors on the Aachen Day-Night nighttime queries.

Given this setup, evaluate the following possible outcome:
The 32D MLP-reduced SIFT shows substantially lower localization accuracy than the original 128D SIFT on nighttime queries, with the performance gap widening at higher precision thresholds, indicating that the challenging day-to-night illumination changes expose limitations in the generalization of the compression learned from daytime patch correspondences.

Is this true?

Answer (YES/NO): NO